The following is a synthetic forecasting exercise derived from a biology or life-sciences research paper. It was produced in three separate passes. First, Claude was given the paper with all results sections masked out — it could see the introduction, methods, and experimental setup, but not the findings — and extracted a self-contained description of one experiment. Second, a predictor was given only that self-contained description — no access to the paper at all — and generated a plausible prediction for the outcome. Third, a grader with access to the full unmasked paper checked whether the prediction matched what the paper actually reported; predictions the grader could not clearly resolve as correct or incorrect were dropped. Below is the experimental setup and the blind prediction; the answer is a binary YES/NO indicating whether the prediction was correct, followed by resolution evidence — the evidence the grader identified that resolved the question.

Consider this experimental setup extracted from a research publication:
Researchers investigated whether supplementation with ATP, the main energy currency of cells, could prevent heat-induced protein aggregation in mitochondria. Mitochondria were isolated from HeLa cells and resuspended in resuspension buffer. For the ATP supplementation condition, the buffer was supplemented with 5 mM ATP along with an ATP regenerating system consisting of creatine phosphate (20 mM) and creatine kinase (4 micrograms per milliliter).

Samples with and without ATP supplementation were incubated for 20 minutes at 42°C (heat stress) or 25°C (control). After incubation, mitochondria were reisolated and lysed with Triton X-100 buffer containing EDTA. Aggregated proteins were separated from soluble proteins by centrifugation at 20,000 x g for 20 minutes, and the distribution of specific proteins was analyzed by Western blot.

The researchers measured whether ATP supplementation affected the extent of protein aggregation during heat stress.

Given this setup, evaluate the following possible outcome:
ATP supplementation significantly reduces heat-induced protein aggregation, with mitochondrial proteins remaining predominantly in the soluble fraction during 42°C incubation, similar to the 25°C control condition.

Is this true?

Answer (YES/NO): NO